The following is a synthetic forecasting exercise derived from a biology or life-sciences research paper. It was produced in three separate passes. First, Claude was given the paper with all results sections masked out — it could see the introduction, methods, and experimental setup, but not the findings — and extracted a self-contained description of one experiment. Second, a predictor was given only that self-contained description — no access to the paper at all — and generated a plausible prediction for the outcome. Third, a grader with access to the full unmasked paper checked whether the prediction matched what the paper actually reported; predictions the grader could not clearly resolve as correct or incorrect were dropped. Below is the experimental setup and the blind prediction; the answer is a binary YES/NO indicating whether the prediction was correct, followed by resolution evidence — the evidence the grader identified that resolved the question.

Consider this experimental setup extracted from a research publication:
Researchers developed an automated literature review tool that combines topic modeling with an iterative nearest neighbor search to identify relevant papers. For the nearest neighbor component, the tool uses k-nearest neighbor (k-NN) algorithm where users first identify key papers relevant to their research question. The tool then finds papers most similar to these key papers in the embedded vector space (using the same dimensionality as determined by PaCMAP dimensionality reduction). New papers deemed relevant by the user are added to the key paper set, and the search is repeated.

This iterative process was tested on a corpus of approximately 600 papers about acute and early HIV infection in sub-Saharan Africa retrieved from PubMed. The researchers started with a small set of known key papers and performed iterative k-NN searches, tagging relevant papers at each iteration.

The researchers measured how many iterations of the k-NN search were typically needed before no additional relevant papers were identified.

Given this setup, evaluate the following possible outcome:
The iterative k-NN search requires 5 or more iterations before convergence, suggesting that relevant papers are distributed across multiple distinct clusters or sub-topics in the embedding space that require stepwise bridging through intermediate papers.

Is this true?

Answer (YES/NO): NO